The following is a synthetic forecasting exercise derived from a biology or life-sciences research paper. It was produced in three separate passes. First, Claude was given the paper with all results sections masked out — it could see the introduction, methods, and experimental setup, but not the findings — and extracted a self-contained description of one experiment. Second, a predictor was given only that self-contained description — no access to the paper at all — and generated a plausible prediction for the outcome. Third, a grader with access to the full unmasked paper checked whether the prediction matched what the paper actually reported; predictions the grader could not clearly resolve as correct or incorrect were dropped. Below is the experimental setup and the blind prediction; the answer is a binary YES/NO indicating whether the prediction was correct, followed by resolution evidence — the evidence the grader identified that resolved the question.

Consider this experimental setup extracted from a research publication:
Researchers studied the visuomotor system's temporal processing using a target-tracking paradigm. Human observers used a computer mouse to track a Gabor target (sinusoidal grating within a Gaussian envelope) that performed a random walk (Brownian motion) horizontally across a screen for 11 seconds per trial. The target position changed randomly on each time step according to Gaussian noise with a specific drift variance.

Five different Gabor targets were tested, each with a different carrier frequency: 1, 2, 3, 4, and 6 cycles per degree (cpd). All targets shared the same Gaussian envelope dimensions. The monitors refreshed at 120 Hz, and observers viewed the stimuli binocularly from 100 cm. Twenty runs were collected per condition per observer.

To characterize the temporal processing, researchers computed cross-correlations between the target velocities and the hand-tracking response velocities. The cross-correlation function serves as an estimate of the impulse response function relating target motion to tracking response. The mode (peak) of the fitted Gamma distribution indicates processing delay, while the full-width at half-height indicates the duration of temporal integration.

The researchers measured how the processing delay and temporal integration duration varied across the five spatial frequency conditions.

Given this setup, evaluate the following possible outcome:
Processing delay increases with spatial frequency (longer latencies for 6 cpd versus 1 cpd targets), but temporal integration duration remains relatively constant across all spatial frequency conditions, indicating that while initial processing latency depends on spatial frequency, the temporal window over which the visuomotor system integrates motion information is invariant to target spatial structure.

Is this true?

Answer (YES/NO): NO